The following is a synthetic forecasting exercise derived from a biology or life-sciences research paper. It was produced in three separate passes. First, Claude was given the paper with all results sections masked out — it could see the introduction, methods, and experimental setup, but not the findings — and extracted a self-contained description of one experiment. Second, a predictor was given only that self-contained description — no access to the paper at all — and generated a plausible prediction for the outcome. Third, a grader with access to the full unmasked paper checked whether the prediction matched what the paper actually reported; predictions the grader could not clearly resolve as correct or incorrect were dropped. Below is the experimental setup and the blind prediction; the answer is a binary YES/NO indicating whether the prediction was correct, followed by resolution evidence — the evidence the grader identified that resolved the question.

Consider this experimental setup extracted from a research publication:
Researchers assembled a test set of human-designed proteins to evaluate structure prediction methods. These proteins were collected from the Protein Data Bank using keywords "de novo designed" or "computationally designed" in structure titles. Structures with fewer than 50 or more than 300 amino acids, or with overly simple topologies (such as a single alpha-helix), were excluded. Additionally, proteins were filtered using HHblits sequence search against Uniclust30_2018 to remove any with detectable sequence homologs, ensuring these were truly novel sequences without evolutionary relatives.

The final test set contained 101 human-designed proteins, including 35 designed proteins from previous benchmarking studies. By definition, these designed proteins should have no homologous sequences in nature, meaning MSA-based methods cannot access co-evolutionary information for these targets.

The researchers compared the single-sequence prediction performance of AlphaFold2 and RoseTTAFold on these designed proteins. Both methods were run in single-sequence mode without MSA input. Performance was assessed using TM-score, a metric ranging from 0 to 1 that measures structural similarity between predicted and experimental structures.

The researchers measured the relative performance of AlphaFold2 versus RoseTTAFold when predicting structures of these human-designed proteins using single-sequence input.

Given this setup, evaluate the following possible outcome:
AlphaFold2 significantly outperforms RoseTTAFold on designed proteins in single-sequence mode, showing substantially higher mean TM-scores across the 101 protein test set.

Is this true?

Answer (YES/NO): YES